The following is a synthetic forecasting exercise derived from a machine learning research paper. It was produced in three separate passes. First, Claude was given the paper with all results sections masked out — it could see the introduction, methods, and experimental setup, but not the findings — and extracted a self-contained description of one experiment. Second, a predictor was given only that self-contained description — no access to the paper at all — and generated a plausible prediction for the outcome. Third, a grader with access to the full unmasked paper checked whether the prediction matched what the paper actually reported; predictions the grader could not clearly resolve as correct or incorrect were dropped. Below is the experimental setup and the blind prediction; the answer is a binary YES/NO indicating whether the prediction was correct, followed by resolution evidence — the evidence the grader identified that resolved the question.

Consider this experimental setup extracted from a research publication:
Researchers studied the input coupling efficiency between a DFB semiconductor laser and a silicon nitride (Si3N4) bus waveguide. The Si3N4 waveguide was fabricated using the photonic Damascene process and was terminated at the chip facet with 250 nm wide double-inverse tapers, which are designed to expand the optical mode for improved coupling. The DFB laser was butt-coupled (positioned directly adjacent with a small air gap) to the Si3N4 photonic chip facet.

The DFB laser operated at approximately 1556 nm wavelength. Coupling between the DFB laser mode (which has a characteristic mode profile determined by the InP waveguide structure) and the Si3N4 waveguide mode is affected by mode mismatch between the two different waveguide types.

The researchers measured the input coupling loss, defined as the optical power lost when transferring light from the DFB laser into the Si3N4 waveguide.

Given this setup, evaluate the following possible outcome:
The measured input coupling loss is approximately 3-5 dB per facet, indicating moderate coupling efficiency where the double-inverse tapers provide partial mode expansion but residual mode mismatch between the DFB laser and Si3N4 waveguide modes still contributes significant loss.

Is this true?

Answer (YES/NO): NO